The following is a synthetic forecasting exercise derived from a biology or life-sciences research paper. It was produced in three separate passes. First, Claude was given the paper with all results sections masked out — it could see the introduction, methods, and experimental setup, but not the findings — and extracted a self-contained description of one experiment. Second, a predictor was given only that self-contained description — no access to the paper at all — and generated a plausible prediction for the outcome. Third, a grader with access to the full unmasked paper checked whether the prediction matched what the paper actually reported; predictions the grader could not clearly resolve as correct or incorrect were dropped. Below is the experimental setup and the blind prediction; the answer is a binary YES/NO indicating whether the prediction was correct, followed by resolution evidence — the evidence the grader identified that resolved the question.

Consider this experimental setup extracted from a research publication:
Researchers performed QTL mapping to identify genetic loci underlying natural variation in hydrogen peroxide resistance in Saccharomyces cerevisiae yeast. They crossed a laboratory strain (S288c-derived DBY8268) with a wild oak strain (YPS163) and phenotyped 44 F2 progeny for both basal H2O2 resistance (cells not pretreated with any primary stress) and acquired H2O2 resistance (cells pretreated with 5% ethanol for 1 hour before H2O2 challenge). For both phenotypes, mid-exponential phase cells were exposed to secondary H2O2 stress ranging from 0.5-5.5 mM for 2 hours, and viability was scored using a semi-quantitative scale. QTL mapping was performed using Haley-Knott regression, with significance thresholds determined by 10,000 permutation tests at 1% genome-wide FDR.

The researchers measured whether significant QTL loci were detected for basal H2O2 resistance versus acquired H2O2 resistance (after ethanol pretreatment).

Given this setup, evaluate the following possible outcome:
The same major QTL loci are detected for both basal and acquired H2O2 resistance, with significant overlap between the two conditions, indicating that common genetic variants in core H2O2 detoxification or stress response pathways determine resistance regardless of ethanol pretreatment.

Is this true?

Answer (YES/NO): NO